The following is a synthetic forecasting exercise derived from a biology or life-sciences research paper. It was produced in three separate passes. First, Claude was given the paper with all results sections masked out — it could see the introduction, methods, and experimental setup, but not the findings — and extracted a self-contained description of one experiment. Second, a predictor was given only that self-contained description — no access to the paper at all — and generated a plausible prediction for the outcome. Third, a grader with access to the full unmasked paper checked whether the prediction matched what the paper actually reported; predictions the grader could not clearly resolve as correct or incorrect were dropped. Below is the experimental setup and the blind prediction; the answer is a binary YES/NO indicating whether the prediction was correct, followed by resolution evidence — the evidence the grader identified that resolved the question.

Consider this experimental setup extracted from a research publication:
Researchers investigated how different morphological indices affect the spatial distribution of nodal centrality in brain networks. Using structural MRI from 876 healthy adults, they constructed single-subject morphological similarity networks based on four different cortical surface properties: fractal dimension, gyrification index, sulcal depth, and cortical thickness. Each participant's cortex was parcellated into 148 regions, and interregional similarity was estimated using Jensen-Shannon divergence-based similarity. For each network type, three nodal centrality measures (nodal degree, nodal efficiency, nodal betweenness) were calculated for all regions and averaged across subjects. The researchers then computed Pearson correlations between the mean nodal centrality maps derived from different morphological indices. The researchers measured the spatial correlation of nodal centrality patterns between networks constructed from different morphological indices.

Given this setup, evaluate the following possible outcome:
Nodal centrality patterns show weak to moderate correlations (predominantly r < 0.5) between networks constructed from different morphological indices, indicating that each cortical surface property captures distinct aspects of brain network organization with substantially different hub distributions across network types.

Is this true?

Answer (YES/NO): YES